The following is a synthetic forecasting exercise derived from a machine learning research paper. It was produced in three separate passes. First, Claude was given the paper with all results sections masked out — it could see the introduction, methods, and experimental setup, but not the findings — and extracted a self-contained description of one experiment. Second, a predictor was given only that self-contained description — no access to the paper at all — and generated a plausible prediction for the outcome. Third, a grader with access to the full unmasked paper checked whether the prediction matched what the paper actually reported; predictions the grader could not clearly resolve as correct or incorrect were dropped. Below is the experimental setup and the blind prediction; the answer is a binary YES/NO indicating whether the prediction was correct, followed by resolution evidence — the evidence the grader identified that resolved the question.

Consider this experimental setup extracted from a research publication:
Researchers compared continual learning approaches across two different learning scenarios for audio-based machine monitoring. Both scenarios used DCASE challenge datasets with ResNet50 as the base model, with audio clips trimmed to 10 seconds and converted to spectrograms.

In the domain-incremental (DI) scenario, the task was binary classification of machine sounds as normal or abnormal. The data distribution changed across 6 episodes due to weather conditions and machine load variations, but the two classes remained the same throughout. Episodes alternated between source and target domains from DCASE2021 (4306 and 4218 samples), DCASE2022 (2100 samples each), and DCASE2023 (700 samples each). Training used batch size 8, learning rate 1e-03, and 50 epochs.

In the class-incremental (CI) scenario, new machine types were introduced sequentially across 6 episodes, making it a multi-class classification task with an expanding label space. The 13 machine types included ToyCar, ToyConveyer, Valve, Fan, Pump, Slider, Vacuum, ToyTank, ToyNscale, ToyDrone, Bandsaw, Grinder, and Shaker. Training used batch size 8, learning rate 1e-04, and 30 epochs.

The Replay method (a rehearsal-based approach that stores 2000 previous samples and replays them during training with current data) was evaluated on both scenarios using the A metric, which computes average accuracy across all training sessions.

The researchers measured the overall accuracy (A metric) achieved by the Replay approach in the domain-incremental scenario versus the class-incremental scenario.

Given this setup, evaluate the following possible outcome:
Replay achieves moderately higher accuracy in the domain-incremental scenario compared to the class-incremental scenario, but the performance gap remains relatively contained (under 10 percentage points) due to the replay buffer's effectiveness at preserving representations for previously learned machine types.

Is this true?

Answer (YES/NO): NO